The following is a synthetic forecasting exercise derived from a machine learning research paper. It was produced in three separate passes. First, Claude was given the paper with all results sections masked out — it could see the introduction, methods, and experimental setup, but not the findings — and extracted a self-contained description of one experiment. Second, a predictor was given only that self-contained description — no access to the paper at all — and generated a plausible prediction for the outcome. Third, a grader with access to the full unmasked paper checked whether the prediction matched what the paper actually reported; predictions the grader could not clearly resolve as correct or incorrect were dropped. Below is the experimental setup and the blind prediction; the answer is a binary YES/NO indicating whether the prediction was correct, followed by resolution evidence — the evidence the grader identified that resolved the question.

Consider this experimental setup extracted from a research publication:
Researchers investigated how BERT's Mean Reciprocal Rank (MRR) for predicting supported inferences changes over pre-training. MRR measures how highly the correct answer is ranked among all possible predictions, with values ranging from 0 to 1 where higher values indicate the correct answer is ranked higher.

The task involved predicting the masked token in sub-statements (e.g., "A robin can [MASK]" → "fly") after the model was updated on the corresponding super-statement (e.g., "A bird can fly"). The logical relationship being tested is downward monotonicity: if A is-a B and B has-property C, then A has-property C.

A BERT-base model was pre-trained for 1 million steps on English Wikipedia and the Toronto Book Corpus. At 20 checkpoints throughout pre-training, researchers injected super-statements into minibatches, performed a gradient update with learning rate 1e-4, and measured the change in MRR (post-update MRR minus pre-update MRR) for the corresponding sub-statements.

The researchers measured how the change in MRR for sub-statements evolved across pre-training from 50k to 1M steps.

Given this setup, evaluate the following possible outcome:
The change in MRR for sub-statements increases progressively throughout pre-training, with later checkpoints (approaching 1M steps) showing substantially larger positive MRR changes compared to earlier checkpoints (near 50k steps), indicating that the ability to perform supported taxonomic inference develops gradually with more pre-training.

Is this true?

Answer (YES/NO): NO